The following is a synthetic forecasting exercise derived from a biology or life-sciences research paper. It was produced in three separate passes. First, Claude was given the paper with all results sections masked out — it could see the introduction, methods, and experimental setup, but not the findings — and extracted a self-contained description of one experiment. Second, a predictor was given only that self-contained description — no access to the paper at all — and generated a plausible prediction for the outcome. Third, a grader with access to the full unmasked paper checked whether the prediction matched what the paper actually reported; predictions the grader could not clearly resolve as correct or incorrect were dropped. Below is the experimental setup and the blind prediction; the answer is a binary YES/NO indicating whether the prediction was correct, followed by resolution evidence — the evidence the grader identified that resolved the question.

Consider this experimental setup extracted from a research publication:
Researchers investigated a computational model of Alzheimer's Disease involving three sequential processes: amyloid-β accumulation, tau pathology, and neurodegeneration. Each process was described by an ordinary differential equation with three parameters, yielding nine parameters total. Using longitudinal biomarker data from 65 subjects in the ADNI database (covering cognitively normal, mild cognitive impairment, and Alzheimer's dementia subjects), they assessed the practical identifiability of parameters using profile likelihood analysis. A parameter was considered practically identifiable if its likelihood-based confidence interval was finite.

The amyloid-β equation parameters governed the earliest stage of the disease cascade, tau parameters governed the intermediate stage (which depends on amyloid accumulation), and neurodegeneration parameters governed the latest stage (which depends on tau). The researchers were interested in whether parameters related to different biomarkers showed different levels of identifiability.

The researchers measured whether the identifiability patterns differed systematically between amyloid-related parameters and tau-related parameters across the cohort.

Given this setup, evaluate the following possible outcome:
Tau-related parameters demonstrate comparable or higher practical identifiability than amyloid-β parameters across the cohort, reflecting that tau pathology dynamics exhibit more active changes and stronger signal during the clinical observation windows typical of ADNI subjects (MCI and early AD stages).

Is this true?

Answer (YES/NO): NO